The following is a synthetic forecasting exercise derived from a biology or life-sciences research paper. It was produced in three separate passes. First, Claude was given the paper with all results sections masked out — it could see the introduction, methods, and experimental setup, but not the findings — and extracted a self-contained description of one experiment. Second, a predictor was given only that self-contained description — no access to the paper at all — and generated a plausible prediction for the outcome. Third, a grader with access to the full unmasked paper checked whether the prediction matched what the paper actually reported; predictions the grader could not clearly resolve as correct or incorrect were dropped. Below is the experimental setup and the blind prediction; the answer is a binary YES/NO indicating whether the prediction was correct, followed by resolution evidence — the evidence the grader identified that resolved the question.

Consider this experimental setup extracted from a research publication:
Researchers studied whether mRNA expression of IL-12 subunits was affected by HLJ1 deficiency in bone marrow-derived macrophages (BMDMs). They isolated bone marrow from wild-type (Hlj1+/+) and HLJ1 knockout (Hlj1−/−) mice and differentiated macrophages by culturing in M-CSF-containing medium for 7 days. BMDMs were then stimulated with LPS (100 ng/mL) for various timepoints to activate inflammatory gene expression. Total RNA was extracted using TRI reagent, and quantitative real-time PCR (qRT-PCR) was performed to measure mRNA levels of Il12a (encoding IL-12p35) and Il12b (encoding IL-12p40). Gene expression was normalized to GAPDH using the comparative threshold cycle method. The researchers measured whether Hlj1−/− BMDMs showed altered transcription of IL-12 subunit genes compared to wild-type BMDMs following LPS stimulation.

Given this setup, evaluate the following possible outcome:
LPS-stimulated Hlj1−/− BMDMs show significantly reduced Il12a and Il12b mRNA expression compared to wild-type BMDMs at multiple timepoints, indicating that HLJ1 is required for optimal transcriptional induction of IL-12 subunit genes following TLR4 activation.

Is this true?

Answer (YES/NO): NO